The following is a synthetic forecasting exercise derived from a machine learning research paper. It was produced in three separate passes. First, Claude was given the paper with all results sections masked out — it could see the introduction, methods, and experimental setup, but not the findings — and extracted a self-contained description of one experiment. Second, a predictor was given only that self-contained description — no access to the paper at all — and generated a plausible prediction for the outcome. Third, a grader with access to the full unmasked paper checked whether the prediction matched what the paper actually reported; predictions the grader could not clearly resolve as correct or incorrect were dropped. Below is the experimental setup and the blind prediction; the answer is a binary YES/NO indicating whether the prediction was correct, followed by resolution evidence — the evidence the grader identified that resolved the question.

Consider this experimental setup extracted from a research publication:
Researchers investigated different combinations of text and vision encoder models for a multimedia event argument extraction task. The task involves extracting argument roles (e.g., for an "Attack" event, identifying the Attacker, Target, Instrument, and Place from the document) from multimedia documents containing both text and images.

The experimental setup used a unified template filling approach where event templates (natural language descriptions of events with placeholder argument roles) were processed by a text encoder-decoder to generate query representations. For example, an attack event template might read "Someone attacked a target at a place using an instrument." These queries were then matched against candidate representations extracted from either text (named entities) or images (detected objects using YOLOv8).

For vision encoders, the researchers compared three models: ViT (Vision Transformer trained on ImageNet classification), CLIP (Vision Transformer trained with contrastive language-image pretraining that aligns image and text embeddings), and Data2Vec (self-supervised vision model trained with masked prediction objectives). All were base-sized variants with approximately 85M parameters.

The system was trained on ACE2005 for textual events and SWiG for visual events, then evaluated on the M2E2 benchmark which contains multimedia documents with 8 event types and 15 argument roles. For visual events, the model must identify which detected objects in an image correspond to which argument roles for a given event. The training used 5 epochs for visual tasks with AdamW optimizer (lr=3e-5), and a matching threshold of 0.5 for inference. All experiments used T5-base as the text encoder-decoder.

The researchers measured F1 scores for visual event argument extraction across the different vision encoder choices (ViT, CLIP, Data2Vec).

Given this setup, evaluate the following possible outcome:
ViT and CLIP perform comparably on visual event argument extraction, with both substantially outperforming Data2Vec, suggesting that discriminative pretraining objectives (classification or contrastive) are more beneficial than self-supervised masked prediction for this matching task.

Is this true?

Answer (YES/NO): NO